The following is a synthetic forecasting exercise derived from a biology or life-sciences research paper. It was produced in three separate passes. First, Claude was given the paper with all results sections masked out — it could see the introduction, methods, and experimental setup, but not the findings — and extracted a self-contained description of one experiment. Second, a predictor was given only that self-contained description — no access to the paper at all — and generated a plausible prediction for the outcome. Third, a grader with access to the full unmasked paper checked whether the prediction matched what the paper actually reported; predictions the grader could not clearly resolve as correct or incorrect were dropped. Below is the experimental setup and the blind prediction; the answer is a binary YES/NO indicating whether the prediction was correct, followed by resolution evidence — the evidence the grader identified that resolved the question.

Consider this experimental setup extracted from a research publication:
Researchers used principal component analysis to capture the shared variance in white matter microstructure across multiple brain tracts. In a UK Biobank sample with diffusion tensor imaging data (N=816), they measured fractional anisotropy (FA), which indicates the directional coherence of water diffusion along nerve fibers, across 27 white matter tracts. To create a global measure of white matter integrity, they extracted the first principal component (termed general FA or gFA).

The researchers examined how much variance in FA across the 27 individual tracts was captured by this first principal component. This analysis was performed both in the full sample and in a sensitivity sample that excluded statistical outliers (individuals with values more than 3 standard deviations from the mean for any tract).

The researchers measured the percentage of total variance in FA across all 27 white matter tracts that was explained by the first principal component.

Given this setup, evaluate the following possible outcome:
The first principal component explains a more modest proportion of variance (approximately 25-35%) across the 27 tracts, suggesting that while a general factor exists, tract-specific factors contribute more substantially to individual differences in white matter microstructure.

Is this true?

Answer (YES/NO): NO